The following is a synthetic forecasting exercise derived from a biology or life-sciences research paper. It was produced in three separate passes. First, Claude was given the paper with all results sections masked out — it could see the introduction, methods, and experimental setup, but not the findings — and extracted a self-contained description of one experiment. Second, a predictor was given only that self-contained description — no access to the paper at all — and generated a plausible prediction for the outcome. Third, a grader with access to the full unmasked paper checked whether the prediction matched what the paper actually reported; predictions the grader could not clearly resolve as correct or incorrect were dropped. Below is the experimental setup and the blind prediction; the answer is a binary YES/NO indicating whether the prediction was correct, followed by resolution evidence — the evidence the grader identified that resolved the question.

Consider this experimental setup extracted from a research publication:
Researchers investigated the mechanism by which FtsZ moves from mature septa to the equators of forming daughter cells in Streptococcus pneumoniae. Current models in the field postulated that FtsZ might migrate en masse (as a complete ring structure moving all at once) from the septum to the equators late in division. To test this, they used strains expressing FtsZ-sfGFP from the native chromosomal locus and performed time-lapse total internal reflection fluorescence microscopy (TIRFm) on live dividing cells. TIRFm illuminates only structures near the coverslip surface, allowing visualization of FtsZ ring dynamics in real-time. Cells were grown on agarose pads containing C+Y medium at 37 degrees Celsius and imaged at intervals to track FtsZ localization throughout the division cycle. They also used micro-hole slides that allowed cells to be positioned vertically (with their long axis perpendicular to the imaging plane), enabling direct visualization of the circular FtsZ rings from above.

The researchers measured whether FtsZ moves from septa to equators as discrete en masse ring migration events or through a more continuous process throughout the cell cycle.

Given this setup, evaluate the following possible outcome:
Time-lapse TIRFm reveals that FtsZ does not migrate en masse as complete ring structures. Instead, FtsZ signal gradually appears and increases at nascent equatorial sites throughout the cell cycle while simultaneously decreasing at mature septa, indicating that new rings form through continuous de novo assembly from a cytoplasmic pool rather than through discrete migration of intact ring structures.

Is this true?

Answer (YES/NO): NO